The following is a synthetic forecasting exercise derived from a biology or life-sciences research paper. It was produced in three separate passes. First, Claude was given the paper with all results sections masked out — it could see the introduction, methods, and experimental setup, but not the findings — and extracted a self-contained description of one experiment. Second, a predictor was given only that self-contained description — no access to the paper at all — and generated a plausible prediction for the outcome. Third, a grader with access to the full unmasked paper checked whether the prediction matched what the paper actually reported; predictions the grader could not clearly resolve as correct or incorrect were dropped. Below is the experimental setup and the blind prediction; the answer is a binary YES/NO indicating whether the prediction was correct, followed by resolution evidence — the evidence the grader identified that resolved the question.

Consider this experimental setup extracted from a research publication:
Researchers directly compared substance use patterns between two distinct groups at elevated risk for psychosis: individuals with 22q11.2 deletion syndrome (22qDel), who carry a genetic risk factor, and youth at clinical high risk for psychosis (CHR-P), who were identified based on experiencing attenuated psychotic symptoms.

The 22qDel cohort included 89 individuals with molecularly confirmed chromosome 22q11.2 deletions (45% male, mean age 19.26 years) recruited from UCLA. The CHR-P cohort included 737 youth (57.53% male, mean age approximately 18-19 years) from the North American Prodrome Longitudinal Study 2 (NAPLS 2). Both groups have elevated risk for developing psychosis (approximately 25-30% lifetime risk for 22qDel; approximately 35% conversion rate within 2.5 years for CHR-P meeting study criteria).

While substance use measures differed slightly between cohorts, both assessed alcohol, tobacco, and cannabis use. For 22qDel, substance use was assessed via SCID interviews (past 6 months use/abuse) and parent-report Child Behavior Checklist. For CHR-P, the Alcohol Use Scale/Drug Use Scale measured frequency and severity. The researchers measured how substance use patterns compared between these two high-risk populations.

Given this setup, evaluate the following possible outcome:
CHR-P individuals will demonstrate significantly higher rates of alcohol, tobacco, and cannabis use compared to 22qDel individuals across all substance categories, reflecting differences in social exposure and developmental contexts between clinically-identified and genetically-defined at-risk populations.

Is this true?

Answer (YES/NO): YES